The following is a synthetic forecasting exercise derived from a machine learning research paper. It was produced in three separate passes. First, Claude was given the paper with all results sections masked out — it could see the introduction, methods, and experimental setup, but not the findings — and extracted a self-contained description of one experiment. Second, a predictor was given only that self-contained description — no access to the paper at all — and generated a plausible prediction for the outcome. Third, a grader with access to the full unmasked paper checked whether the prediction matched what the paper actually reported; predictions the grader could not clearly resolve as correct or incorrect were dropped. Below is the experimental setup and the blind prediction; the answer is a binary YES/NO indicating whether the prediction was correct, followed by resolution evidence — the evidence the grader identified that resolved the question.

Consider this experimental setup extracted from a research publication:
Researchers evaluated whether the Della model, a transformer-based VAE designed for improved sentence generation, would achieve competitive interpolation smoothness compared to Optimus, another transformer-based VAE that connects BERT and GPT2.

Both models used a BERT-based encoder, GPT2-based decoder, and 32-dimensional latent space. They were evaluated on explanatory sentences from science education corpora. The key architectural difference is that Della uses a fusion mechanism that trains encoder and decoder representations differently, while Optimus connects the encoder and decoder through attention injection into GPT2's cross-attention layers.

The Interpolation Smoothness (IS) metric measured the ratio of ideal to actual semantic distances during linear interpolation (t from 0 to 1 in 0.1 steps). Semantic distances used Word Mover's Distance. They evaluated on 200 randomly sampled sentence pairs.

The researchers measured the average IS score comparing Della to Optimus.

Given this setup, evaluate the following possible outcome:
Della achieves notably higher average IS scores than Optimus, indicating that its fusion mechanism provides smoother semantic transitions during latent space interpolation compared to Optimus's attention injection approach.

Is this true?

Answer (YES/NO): YES